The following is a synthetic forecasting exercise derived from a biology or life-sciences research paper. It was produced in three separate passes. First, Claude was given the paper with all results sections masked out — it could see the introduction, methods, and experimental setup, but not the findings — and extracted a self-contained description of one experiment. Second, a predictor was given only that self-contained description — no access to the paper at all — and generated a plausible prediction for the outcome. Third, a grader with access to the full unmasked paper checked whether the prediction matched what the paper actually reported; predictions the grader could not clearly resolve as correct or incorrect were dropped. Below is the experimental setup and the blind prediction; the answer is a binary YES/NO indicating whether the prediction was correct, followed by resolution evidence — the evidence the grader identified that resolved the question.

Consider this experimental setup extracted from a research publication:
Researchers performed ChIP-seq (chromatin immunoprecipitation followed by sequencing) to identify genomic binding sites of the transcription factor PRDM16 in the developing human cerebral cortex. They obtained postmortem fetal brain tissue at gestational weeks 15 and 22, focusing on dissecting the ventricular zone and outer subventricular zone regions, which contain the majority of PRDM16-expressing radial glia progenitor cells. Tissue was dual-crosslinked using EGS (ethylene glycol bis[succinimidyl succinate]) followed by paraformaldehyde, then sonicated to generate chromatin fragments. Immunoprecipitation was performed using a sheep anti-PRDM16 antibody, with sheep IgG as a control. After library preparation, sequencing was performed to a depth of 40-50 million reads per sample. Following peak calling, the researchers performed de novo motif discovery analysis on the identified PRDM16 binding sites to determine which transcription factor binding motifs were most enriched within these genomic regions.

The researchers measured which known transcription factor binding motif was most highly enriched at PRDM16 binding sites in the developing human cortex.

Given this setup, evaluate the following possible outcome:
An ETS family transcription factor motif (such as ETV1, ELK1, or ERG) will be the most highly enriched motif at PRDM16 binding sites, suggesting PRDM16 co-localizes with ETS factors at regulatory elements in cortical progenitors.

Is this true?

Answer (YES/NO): NO